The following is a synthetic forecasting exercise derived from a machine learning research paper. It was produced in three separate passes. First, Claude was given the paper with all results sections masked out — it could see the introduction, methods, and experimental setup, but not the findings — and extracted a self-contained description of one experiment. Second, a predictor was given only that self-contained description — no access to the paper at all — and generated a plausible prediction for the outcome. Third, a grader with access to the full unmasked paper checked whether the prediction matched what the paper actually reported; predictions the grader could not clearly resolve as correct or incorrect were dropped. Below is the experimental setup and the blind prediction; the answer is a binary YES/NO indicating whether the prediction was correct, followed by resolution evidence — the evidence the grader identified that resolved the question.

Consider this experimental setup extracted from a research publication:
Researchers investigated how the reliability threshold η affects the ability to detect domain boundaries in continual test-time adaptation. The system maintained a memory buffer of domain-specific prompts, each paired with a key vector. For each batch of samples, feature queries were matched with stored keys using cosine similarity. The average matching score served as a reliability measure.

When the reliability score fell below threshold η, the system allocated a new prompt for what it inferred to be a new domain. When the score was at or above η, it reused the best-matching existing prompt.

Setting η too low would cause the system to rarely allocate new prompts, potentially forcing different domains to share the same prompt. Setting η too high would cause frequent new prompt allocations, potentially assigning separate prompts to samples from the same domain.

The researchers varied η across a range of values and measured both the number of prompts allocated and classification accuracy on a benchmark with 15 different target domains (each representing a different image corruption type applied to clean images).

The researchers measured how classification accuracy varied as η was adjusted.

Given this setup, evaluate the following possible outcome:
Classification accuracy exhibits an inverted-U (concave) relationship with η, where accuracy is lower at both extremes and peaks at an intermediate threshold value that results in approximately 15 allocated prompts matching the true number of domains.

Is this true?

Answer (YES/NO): NO